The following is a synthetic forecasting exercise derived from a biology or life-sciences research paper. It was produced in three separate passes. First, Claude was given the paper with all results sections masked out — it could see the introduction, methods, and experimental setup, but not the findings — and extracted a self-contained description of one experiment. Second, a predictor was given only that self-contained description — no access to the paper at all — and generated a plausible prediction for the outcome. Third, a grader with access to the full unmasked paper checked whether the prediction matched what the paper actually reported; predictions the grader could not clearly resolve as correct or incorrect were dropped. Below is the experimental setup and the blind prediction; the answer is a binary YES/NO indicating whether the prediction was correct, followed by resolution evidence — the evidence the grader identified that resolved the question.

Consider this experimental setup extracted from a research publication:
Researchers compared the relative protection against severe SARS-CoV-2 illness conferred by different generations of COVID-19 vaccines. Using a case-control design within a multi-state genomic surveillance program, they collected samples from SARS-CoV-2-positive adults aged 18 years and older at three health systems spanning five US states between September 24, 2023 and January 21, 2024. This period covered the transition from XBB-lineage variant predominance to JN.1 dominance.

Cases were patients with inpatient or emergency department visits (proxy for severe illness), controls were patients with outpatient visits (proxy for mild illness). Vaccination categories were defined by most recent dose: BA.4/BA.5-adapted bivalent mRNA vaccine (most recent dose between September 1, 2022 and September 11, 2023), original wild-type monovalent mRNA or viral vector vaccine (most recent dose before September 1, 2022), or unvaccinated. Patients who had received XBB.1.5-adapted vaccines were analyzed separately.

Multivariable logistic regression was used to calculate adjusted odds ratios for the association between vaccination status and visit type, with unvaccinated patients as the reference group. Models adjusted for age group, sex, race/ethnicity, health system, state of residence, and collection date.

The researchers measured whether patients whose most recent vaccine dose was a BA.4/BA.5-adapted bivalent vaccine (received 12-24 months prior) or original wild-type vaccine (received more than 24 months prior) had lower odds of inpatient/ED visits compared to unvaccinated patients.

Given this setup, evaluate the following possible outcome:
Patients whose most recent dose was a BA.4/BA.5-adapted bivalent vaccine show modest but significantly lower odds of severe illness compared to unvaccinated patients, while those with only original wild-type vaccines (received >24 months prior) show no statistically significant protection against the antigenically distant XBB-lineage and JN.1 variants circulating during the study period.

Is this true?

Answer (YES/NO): NO